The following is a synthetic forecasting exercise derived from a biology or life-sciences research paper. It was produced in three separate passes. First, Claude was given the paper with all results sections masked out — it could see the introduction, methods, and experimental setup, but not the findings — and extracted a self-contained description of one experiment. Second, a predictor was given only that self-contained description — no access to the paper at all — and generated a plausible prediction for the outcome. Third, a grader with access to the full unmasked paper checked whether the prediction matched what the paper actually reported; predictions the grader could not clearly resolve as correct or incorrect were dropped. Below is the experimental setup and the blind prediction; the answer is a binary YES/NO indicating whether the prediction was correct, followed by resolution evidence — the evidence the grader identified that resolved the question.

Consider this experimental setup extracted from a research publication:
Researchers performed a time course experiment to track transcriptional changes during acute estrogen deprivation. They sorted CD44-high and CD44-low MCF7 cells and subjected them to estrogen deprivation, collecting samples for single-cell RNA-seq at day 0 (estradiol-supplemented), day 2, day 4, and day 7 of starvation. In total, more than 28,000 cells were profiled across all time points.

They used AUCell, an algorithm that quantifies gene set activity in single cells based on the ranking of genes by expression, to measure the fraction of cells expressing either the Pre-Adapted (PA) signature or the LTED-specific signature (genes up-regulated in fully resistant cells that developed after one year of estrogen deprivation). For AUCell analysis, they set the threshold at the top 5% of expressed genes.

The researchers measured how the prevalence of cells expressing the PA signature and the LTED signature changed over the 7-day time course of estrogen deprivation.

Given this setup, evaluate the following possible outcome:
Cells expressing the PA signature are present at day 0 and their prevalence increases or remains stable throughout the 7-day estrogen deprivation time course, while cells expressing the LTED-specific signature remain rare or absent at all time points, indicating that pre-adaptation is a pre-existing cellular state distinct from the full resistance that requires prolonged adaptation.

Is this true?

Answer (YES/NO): YES